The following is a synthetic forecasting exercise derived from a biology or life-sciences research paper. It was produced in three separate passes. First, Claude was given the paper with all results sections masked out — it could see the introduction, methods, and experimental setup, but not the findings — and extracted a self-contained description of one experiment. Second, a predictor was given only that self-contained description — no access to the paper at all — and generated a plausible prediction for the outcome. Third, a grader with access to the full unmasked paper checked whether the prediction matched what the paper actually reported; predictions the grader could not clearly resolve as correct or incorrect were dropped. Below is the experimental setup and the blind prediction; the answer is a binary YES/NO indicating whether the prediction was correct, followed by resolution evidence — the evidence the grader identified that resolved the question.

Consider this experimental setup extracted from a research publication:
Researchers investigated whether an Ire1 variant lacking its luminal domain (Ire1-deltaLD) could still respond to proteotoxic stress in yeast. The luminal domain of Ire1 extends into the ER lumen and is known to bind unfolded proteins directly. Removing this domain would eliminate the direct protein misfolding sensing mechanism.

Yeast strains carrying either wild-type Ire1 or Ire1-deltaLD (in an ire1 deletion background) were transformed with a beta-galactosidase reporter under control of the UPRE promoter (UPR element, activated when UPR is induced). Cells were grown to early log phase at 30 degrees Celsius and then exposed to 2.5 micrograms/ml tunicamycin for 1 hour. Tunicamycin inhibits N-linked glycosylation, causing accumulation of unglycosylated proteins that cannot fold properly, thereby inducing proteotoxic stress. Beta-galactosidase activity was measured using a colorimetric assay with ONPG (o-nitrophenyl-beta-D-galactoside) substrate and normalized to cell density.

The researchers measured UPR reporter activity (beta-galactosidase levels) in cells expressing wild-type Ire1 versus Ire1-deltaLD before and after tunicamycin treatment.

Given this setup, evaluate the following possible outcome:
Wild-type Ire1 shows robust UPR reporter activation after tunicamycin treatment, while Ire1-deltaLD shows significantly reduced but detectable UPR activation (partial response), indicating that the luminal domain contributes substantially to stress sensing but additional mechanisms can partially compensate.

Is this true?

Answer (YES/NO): NO